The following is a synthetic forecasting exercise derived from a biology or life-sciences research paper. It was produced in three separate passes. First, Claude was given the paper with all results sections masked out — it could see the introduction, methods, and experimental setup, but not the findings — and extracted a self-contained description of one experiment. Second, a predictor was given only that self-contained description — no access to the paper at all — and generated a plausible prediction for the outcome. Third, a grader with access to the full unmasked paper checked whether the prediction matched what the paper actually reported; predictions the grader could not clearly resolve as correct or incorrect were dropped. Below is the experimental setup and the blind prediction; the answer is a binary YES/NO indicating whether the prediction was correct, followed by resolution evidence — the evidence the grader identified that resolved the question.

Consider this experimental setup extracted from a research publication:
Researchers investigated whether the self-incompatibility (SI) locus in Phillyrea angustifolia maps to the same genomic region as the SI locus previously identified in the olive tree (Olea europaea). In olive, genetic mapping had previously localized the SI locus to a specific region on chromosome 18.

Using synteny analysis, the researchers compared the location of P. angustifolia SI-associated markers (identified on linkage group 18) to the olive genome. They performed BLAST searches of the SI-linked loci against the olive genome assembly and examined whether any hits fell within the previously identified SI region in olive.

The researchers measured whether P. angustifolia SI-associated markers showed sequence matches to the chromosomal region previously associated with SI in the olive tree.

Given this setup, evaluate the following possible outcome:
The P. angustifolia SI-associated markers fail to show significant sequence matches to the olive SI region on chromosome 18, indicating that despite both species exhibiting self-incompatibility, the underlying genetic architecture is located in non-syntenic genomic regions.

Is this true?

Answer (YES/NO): NO